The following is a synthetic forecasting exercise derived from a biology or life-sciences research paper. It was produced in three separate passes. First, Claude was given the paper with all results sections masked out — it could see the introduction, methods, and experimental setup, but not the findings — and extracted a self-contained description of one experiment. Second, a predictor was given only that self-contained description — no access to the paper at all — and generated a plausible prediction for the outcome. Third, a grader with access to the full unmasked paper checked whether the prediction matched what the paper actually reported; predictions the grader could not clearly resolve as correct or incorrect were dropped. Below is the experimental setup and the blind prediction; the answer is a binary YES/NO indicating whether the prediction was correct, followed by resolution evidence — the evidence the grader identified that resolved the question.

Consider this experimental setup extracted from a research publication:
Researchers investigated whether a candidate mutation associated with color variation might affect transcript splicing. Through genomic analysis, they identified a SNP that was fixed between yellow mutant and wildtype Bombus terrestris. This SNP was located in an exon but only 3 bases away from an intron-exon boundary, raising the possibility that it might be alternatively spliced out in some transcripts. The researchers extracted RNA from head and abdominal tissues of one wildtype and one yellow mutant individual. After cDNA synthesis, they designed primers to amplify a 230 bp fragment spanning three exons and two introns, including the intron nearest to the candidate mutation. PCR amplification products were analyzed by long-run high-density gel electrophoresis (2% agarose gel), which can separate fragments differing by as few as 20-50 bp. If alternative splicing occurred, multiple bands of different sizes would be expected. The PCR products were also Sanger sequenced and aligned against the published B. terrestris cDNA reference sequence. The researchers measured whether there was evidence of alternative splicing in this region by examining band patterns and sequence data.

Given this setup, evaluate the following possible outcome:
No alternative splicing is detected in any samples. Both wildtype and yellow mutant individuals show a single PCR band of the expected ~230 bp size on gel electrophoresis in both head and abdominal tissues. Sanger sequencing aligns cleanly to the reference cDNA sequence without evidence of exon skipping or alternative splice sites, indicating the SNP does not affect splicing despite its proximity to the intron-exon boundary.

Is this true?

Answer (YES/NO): YES